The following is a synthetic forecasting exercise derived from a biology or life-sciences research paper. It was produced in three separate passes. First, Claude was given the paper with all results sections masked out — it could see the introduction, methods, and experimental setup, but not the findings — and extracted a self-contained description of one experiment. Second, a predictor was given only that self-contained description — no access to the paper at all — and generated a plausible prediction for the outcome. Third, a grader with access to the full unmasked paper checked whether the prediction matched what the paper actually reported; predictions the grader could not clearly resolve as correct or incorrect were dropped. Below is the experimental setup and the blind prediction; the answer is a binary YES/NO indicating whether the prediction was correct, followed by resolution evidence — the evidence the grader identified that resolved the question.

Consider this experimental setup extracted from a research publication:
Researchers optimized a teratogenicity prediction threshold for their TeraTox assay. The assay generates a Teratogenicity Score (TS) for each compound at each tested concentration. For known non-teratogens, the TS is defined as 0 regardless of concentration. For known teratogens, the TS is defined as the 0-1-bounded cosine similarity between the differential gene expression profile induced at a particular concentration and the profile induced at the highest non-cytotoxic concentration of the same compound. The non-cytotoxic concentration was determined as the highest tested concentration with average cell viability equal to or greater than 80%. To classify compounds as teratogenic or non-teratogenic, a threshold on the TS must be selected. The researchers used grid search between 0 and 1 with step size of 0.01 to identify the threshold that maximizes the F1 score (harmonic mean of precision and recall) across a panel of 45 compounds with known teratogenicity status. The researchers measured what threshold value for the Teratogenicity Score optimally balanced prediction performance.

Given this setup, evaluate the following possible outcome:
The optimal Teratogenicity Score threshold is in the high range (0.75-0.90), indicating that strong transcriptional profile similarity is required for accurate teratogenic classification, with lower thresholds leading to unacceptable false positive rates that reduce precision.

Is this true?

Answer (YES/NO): NO